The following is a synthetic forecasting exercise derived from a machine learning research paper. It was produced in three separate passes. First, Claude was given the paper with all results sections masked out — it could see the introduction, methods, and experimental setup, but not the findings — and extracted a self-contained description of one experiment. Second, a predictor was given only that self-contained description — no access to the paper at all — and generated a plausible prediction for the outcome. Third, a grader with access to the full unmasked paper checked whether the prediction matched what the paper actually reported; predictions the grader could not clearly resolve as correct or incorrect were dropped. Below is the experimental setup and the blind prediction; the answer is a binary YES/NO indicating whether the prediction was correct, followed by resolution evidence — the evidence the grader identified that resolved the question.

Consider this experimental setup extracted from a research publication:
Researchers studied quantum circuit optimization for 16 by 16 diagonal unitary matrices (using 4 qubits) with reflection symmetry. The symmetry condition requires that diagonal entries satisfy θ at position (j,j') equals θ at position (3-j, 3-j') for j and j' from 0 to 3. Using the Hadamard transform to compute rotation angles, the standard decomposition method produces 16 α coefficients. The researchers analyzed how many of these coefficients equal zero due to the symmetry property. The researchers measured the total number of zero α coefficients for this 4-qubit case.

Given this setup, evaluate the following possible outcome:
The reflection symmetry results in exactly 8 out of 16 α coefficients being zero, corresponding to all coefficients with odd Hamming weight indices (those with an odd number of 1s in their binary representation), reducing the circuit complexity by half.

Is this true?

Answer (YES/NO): YES